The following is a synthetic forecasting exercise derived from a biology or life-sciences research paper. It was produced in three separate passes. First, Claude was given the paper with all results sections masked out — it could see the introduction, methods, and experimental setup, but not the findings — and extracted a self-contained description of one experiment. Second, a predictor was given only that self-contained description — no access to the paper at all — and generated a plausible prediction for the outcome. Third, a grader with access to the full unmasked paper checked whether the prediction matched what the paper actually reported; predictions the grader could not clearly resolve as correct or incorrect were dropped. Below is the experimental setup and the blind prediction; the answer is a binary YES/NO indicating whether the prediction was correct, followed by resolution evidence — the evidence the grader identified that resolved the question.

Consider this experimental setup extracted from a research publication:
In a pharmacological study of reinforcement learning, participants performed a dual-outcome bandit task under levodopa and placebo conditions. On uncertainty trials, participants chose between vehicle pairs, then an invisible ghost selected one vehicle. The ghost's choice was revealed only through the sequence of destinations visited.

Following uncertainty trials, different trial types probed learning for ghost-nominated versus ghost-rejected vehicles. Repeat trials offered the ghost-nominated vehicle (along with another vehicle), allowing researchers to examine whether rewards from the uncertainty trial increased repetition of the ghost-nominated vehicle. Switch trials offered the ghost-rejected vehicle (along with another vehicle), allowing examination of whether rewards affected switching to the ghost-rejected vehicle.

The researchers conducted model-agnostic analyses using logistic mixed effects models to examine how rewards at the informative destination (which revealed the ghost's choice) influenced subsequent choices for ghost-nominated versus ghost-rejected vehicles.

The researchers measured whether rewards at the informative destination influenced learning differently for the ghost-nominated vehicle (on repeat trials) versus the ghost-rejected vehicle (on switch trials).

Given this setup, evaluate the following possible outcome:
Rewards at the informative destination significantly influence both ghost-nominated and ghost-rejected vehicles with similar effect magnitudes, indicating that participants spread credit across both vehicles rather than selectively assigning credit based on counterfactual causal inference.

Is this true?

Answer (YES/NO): NO